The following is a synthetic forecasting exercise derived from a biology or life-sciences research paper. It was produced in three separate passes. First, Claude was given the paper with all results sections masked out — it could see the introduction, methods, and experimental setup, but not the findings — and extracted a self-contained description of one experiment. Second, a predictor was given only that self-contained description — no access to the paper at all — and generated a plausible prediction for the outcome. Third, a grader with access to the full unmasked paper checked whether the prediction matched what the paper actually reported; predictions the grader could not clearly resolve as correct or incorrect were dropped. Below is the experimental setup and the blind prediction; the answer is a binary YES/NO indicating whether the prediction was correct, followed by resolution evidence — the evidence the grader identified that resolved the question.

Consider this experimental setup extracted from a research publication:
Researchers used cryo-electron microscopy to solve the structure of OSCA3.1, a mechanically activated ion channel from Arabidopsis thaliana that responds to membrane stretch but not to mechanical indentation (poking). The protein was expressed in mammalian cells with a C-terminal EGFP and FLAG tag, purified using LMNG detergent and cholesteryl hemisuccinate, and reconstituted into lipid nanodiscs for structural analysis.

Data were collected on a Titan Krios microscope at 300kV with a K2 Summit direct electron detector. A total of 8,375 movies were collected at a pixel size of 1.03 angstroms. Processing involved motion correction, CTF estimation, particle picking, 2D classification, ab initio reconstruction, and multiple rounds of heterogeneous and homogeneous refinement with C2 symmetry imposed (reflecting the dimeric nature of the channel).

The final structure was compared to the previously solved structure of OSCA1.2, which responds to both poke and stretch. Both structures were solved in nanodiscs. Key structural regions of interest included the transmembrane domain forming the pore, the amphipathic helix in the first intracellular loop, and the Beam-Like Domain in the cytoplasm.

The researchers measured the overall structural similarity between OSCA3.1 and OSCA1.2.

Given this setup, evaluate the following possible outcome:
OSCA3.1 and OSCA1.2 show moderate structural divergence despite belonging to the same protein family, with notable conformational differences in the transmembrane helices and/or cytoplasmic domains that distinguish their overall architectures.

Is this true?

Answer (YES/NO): NO